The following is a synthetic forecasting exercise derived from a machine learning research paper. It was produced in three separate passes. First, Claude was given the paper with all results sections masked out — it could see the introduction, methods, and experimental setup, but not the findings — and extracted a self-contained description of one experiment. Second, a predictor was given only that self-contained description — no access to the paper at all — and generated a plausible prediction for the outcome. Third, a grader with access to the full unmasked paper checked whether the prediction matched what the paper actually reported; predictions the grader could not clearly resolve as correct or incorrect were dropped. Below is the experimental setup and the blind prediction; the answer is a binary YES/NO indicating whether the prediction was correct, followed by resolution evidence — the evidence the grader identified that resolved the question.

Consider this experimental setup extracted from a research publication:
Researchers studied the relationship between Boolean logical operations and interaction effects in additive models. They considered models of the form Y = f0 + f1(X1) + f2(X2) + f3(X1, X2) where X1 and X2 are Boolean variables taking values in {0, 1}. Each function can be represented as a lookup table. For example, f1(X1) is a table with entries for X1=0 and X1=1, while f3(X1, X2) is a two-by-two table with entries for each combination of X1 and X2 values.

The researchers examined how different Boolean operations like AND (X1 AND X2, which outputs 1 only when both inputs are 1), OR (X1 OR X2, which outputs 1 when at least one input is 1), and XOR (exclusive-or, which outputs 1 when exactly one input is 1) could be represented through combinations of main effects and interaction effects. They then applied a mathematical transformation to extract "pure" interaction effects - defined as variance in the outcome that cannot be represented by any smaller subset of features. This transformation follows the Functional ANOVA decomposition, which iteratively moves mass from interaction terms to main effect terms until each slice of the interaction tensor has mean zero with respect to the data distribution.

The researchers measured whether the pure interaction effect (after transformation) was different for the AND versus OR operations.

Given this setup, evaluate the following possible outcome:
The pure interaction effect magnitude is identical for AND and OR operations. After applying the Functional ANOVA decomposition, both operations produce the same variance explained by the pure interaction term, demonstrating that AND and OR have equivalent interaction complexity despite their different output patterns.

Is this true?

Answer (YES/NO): YES